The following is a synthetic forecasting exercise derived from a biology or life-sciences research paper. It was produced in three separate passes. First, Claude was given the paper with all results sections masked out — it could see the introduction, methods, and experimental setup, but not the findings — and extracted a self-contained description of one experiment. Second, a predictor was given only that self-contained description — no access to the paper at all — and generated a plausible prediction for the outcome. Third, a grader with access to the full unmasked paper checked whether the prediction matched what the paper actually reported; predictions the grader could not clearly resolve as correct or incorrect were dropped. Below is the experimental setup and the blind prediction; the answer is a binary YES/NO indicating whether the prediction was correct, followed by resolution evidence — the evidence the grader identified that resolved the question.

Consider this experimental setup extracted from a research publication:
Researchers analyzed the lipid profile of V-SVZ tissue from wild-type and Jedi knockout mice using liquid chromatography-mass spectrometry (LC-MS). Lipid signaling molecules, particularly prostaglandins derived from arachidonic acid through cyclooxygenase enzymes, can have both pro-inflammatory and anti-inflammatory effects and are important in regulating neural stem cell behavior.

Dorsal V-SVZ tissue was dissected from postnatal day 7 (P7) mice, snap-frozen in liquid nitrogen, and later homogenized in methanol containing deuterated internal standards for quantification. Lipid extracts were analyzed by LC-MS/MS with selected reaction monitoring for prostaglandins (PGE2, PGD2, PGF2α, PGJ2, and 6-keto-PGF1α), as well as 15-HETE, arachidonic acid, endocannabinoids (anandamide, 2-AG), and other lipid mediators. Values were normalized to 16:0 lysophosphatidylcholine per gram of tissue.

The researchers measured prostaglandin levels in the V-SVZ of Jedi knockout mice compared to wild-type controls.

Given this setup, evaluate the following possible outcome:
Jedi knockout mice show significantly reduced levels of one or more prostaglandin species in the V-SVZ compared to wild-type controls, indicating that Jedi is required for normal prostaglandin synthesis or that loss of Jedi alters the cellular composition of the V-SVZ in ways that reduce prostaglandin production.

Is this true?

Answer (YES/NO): NO